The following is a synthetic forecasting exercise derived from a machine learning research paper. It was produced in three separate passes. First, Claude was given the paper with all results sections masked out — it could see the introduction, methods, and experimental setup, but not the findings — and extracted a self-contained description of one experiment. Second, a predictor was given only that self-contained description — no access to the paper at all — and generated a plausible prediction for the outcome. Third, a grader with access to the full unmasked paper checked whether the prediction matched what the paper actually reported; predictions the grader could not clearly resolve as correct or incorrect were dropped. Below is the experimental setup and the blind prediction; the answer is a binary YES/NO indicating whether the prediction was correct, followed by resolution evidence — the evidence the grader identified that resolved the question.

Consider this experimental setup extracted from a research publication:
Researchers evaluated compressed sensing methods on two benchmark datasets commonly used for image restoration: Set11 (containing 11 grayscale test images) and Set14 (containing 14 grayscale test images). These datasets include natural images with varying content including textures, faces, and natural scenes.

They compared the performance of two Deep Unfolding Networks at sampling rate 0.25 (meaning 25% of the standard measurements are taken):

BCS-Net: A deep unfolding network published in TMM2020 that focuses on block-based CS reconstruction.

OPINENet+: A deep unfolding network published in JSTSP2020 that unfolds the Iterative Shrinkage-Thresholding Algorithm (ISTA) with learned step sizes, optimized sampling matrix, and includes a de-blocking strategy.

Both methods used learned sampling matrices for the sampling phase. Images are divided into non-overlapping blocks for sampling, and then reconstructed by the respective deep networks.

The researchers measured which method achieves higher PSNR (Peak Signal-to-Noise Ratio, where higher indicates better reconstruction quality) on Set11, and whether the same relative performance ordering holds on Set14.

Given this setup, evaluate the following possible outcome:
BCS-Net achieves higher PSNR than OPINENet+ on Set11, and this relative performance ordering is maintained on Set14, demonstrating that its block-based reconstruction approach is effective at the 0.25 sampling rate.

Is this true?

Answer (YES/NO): NO